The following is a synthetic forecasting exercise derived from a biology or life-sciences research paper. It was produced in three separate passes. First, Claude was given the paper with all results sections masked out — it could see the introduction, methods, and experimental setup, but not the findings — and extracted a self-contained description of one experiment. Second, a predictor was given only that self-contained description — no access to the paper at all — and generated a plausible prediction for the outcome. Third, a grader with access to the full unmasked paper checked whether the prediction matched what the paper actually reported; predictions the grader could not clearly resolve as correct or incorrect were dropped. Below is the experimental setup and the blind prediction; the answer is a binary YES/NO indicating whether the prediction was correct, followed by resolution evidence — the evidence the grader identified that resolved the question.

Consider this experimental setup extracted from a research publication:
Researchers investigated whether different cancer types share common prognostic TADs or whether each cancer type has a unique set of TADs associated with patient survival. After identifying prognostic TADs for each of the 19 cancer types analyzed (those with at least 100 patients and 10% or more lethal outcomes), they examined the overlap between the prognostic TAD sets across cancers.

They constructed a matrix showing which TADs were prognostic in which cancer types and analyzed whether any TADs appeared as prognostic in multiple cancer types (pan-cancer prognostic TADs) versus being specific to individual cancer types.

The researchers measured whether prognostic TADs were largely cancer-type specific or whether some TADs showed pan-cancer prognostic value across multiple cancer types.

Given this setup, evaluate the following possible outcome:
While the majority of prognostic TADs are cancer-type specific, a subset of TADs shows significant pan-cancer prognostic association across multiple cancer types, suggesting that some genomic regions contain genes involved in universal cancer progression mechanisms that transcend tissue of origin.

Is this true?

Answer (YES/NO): NO